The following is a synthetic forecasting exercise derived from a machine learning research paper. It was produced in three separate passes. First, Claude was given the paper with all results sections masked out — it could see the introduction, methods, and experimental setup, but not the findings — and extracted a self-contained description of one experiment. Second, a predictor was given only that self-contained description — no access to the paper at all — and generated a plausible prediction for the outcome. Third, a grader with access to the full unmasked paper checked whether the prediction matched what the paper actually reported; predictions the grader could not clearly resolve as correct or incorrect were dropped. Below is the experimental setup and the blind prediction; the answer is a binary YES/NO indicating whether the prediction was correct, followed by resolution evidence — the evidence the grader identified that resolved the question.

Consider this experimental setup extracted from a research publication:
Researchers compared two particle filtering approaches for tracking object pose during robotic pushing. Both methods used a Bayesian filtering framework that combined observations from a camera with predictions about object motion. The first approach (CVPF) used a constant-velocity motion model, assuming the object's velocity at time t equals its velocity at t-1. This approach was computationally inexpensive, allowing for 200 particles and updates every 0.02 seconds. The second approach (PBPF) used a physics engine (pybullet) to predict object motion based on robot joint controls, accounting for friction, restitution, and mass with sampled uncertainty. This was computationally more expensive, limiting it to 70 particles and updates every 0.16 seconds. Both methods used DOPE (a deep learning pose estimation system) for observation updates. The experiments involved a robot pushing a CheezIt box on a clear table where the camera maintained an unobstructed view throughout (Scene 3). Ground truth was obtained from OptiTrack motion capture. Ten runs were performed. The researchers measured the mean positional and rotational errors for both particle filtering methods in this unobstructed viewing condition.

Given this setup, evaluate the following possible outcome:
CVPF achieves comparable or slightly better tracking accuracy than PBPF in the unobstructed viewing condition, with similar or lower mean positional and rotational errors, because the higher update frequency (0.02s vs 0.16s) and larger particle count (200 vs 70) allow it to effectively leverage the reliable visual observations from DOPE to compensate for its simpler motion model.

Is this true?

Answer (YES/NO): NO